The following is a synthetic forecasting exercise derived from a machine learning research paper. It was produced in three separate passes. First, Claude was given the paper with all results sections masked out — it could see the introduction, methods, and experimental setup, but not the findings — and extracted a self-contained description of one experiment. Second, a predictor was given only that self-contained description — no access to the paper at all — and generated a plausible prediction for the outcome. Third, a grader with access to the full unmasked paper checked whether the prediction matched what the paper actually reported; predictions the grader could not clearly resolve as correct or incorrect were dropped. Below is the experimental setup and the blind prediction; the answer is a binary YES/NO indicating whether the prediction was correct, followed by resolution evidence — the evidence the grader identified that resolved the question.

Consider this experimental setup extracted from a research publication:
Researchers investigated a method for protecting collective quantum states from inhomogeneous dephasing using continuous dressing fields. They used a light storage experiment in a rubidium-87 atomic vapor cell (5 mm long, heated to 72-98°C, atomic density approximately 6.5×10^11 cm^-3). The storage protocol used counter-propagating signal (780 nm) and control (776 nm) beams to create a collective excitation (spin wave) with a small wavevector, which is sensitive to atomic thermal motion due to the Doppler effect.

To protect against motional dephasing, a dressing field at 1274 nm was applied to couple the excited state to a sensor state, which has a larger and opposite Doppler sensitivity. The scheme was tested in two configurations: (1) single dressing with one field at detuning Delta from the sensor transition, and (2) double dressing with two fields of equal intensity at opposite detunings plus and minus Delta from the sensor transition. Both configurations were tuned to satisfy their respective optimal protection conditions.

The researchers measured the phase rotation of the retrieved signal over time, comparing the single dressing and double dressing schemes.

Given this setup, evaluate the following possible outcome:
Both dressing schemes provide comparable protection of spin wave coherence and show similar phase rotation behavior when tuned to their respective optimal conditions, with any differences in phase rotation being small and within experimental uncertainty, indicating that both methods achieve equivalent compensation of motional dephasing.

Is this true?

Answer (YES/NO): NO